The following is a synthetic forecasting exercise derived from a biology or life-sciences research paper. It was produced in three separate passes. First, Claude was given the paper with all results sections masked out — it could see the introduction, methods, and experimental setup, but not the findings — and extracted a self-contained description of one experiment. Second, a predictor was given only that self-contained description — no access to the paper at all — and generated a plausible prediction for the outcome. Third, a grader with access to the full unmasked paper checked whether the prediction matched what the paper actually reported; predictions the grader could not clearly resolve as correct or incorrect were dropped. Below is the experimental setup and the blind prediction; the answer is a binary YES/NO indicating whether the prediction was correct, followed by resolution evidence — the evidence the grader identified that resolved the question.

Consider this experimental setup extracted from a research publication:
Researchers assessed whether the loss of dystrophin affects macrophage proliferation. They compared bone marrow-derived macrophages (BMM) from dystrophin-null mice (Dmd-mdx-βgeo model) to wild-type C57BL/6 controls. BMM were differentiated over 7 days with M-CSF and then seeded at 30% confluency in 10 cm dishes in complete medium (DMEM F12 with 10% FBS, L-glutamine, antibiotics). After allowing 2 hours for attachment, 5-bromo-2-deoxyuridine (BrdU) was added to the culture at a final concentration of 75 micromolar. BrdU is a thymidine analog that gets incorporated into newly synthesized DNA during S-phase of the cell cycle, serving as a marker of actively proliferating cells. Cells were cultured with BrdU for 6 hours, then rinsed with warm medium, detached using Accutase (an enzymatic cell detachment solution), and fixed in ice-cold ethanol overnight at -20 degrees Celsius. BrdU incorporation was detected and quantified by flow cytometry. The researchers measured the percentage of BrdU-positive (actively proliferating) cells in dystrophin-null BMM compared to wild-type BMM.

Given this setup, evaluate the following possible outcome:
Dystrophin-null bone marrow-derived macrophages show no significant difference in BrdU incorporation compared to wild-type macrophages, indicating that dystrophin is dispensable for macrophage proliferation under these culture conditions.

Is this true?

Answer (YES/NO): YES